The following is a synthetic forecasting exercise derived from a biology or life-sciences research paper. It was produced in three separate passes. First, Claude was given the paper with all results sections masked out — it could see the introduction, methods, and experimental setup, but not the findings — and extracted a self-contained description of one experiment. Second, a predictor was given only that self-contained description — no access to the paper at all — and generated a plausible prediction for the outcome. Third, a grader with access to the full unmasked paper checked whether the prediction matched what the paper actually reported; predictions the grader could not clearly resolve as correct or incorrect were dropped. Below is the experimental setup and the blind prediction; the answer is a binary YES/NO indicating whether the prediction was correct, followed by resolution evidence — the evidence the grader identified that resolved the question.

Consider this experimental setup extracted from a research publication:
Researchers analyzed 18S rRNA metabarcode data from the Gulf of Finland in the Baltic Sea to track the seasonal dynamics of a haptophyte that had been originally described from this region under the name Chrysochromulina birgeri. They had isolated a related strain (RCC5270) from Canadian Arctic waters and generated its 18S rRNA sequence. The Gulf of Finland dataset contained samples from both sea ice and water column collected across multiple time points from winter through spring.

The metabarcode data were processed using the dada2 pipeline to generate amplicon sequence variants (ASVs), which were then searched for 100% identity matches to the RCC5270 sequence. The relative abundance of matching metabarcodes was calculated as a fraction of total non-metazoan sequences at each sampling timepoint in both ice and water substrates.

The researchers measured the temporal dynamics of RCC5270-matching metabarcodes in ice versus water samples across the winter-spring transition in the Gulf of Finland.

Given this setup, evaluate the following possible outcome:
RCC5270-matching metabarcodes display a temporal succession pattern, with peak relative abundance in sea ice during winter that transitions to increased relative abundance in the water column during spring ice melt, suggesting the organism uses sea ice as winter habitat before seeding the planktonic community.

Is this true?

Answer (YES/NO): YES